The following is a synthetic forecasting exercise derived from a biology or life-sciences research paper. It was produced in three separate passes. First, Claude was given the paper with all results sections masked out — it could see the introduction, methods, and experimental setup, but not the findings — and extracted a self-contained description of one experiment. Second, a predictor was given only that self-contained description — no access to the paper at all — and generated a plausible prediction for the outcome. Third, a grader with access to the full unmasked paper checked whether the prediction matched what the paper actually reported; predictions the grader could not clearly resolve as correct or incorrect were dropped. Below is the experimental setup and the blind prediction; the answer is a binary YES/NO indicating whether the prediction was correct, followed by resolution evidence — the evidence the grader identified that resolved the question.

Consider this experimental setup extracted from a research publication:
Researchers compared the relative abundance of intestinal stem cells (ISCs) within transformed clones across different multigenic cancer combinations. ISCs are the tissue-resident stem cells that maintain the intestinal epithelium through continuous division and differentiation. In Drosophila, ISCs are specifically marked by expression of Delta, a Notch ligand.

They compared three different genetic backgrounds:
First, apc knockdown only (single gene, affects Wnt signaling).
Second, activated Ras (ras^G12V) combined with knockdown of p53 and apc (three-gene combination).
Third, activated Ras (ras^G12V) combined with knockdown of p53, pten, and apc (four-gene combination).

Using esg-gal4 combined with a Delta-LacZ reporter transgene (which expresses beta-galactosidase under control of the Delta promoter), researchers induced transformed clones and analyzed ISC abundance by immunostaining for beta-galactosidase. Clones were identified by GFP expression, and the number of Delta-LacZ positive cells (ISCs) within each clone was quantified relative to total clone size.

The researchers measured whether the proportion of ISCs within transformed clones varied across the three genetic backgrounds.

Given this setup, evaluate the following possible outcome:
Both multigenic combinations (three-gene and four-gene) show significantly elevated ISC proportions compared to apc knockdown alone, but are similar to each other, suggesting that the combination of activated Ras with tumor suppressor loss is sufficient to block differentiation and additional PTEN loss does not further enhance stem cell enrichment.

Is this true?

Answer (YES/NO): NO